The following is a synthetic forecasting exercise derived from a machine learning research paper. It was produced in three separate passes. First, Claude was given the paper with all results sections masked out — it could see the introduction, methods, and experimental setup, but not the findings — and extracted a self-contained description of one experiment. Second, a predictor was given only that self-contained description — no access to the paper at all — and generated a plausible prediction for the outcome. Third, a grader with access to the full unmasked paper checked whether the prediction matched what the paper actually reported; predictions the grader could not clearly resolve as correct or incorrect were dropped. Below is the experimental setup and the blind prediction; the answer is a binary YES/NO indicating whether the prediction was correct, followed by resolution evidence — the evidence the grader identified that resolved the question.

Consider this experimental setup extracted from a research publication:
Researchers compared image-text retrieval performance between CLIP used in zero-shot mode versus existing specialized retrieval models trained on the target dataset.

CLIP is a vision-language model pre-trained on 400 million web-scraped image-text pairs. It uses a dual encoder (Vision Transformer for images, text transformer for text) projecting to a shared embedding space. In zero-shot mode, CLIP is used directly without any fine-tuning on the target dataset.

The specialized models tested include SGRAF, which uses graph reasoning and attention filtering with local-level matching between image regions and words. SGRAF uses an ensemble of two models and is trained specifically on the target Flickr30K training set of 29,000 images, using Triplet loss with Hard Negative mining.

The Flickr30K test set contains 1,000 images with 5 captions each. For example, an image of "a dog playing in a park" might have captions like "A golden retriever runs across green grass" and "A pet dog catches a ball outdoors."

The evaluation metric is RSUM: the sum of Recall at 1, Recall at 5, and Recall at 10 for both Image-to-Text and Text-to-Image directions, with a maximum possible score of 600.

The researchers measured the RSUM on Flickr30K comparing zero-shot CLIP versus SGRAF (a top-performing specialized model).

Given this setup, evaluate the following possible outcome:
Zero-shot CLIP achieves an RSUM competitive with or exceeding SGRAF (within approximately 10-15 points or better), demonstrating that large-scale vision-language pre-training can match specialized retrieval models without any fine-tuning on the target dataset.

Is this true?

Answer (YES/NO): YES